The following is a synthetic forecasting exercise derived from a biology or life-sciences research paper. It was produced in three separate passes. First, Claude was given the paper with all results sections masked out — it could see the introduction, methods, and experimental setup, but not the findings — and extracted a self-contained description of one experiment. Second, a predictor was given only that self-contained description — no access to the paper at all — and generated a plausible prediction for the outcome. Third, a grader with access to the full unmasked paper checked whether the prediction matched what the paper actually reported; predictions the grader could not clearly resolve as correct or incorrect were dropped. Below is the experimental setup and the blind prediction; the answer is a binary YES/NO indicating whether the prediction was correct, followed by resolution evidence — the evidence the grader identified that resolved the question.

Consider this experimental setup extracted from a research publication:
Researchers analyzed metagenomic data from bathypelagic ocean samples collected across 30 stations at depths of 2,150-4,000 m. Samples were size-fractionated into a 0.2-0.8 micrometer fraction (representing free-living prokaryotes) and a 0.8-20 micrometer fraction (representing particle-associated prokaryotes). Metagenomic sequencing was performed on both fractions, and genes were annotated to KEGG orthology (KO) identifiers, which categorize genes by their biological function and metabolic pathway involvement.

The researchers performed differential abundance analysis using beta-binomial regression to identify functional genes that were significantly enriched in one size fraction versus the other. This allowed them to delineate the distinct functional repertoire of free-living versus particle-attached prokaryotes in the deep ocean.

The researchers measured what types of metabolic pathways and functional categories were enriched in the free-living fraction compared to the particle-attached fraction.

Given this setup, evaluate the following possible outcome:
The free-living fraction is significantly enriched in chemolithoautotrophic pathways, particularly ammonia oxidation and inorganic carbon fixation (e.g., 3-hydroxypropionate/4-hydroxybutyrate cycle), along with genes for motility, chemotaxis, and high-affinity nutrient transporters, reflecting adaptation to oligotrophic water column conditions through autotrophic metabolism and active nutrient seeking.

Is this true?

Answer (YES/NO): NO